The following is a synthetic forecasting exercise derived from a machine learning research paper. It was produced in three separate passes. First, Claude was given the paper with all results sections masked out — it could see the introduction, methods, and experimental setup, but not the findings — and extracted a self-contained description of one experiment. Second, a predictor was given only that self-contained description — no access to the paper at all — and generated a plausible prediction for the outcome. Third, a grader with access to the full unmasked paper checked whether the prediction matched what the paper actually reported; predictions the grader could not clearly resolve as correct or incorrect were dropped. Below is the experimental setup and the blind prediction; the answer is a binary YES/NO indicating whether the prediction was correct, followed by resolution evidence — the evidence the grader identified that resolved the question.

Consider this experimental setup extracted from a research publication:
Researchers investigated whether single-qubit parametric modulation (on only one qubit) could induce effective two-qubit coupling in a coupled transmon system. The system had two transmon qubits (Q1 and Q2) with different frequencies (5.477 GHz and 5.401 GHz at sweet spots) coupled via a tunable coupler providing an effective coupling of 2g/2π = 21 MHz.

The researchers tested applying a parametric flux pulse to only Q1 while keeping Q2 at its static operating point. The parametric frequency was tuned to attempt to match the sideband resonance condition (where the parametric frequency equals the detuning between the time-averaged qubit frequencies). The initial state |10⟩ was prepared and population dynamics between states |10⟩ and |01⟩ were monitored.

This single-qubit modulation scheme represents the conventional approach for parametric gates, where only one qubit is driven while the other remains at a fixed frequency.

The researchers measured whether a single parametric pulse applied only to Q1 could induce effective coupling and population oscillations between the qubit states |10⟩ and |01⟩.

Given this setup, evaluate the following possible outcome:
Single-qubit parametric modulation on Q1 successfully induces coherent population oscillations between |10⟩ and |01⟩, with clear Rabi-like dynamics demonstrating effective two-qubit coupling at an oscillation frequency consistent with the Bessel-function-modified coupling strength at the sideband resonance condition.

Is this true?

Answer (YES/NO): YES